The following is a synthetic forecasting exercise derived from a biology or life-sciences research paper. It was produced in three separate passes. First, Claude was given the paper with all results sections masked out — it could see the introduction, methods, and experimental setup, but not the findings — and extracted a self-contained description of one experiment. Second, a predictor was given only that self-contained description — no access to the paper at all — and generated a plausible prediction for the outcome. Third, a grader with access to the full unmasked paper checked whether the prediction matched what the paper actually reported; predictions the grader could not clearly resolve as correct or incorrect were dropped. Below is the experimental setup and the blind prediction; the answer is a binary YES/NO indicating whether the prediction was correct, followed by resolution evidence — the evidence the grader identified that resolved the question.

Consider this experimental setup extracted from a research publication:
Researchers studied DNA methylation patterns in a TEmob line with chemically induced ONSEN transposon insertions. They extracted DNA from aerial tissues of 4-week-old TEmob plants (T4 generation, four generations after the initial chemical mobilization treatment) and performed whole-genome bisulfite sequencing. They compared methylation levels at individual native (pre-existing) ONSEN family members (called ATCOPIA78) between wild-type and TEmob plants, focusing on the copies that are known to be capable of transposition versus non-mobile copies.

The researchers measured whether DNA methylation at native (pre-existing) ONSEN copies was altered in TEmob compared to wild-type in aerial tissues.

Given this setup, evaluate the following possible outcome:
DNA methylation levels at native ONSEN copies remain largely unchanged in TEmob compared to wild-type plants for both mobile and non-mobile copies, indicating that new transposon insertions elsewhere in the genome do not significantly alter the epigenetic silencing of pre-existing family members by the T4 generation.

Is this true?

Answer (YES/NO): NO